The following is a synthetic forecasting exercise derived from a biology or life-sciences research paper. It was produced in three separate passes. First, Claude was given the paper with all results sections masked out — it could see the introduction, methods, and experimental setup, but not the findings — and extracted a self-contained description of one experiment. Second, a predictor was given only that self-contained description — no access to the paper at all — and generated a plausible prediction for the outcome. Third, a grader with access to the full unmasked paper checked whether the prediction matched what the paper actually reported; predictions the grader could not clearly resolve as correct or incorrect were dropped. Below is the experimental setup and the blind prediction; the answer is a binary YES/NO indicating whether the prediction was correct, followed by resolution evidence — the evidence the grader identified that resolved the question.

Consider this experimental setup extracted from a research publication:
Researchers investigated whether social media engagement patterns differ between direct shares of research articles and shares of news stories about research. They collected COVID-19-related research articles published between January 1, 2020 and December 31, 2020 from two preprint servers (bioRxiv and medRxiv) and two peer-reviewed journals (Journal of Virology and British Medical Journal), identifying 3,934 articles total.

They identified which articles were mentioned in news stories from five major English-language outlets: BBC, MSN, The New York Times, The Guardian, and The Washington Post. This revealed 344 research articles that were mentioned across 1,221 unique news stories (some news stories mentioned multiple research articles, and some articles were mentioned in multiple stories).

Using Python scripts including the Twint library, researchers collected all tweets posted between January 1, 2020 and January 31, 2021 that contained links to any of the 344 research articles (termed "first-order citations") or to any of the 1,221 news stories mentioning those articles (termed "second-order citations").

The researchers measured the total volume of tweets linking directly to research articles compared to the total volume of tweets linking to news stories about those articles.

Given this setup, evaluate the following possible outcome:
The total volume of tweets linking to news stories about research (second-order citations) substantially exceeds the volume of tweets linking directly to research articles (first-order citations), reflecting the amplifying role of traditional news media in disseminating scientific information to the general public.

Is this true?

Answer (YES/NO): YES